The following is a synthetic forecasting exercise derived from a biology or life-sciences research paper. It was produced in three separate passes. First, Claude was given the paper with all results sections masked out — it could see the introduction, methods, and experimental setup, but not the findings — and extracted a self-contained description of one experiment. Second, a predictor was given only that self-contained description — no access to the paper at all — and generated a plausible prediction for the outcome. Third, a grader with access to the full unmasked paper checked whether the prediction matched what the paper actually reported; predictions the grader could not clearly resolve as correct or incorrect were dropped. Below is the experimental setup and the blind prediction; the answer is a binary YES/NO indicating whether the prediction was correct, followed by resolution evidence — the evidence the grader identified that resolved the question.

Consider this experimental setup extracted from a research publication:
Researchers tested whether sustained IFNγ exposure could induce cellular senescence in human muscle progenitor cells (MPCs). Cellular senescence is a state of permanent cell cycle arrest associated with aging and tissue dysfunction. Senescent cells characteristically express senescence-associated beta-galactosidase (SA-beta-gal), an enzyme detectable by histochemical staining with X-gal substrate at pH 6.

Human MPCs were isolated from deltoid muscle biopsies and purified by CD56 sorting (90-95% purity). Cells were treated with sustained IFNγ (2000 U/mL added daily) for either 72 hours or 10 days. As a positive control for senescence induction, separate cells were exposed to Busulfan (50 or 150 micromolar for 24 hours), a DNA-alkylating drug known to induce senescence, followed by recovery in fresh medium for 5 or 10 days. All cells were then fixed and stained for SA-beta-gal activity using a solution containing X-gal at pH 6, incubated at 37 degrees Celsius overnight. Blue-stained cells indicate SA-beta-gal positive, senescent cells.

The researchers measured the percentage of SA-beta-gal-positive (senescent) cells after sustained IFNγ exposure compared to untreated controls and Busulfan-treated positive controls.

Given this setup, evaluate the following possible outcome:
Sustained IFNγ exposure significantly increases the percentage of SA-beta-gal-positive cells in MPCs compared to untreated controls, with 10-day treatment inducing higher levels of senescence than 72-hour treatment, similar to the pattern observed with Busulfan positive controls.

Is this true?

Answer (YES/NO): NO